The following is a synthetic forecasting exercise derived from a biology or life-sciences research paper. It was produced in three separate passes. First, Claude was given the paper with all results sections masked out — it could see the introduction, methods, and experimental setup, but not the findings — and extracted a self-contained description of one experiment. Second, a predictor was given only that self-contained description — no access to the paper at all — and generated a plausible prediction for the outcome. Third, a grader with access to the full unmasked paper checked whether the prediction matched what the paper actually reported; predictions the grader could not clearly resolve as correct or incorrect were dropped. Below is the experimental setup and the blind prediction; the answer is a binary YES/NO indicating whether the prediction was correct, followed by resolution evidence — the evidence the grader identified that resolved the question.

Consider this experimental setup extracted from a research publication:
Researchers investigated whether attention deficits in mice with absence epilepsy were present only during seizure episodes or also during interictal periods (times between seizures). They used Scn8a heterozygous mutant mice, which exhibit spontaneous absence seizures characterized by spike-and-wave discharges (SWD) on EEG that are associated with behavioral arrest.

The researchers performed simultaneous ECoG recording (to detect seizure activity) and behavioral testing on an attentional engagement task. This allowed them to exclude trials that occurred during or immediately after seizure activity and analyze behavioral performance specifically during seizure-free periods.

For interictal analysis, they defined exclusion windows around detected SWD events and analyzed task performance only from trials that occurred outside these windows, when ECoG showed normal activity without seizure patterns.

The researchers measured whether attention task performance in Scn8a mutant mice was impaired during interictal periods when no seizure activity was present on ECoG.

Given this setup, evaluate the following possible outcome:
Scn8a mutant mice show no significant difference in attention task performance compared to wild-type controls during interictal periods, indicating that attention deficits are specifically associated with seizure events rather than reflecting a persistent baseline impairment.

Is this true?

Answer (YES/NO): NO